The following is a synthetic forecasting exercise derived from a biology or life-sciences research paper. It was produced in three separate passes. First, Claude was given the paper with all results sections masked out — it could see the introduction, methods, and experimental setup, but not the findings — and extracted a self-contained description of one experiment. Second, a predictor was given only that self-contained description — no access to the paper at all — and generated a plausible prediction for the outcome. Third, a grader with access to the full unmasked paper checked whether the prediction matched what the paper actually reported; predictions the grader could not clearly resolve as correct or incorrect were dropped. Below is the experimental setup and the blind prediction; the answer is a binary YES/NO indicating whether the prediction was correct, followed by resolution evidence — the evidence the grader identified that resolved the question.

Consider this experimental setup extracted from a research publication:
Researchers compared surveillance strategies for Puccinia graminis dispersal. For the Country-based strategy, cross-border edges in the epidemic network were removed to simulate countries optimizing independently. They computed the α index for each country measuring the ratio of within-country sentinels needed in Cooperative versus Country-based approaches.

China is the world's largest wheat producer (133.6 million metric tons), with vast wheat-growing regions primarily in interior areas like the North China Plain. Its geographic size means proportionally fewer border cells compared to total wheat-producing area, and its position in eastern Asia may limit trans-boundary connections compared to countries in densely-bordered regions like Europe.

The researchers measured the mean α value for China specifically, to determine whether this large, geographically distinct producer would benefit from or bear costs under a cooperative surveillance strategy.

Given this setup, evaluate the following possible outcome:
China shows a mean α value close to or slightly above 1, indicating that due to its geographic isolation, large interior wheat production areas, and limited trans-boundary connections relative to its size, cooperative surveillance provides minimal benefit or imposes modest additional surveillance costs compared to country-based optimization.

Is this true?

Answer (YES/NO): NO